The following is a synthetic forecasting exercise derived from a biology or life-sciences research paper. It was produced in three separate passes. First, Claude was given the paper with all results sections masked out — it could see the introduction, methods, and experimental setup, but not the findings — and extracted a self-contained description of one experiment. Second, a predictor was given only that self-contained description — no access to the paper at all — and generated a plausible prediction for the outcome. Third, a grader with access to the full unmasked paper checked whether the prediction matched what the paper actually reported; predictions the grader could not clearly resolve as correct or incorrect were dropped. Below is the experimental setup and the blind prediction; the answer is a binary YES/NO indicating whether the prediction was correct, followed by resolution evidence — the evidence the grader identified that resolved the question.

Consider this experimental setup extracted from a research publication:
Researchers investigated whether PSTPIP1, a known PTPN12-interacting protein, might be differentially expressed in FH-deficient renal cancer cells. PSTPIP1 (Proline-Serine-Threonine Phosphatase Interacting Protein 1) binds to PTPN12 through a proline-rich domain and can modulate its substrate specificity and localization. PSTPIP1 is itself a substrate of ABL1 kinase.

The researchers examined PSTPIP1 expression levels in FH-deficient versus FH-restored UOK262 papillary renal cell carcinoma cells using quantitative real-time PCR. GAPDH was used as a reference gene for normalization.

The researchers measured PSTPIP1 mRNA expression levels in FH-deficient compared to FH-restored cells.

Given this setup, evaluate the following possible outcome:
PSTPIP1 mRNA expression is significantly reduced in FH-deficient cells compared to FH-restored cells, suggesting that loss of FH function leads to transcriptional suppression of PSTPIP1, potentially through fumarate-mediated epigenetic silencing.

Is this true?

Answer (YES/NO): NO